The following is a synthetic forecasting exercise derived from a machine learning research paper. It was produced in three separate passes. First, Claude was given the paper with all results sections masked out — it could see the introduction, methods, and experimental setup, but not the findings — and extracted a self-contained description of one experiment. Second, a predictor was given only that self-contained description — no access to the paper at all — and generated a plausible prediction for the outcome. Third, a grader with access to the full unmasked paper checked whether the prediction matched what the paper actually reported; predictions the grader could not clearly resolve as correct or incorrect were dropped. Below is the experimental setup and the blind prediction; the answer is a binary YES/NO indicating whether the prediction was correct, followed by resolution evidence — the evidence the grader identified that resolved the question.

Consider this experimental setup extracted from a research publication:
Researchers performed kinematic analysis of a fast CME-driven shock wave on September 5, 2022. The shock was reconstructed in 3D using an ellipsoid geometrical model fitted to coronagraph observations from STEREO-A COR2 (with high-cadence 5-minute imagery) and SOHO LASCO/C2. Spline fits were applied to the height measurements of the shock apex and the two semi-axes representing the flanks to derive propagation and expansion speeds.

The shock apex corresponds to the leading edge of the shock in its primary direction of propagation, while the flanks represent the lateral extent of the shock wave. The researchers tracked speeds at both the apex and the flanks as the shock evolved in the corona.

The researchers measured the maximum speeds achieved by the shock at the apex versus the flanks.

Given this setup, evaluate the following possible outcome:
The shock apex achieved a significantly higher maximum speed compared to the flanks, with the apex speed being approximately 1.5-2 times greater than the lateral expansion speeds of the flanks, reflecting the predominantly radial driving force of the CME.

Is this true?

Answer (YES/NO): NO